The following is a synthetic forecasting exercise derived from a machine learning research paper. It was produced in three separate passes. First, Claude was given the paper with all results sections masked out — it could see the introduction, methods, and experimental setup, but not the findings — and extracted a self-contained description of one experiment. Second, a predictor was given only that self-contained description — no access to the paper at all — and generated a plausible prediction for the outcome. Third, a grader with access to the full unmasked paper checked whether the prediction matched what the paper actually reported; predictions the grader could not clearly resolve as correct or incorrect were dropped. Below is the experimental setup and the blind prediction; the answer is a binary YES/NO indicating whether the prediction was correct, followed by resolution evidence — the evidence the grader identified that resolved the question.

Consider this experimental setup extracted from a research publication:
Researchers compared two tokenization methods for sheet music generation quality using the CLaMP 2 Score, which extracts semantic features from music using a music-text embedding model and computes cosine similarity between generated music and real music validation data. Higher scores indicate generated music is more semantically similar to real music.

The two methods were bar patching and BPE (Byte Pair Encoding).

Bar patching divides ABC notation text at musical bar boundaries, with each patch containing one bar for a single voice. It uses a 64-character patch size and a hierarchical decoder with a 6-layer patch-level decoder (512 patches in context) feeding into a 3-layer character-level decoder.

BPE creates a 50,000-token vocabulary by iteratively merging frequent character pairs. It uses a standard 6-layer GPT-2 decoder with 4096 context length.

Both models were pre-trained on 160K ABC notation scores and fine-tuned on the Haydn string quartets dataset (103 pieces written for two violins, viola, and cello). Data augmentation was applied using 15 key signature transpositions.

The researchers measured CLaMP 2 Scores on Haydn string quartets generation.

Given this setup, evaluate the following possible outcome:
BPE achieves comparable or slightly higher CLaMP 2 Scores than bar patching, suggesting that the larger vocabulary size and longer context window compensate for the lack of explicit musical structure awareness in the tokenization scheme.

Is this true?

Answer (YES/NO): YES